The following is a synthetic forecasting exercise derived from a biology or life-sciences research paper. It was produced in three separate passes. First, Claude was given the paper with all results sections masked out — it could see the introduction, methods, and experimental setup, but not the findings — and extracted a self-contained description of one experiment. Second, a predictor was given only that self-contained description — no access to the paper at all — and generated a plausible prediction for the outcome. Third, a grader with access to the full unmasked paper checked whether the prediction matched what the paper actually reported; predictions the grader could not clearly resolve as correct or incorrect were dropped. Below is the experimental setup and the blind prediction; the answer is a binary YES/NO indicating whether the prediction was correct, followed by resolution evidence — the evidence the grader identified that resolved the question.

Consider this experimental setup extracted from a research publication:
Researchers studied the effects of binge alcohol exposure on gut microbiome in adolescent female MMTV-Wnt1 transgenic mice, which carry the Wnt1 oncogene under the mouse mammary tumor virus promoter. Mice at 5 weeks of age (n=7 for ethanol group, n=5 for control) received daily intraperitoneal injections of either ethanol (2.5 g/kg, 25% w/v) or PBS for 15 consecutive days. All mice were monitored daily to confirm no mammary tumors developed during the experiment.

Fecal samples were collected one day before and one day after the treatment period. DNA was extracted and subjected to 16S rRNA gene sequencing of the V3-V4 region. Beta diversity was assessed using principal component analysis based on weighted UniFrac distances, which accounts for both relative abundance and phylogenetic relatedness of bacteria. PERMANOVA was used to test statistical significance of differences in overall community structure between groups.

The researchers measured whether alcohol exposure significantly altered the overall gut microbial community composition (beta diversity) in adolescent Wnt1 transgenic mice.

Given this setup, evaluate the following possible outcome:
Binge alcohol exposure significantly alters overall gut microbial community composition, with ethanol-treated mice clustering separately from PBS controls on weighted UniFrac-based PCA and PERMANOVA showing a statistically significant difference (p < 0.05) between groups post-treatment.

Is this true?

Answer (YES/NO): NO